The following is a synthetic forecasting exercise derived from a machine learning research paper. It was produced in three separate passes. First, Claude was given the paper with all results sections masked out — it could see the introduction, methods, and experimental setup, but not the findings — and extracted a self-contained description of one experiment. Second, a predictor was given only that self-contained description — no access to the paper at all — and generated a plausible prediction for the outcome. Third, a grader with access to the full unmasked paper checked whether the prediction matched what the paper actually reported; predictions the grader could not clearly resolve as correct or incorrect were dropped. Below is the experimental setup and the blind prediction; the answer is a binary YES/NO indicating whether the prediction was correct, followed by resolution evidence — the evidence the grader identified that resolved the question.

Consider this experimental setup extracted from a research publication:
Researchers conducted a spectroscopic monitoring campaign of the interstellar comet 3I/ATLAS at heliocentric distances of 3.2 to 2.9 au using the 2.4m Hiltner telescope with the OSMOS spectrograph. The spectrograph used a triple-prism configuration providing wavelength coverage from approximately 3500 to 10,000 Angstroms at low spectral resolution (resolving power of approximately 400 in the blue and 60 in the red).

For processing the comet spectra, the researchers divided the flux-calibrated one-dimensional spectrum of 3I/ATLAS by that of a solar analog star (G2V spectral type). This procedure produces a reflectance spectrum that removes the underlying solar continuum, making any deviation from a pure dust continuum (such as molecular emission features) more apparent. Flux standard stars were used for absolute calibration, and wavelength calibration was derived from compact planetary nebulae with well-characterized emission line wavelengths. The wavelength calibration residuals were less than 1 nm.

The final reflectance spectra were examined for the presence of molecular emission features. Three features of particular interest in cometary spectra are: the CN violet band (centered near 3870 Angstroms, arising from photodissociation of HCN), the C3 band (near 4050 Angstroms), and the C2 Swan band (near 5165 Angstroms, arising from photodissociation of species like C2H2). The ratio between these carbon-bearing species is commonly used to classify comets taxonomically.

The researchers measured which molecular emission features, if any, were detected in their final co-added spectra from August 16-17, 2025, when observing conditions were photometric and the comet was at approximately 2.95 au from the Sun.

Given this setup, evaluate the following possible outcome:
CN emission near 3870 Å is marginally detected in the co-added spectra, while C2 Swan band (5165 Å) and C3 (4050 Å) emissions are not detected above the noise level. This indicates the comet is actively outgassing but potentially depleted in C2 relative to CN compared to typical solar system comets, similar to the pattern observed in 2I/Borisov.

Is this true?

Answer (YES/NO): NO